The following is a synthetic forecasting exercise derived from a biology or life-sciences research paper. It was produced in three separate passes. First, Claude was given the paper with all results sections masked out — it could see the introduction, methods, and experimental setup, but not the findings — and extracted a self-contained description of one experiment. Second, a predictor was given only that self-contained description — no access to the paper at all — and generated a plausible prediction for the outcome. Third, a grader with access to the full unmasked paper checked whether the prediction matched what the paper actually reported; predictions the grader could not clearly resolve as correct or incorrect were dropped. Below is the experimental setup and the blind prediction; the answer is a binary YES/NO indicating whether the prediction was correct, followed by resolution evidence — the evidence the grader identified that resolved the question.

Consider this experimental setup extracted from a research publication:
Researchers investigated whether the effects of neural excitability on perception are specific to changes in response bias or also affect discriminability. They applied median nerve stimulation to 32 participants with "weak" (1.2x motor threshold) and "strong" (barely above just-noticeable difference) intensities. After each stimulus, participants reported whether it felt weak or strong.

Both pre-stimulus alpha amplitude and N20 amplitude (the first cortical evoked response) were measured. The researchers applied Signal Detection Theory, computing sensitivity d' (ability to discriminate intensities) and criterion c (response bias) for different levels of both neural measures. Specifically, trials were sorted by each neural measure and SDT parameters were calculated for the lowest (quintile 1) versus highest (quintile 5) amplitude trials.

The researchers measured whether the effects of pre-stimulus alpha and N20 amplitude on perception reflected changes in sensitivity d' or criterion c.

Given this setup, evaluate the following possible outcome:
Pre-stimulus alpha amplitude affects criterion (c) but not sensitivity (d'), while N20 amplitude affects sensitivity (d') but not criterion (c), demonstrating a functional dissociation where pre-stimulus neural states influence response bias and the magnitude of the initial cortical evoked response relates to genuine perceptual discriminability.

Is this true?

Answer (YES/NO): NO